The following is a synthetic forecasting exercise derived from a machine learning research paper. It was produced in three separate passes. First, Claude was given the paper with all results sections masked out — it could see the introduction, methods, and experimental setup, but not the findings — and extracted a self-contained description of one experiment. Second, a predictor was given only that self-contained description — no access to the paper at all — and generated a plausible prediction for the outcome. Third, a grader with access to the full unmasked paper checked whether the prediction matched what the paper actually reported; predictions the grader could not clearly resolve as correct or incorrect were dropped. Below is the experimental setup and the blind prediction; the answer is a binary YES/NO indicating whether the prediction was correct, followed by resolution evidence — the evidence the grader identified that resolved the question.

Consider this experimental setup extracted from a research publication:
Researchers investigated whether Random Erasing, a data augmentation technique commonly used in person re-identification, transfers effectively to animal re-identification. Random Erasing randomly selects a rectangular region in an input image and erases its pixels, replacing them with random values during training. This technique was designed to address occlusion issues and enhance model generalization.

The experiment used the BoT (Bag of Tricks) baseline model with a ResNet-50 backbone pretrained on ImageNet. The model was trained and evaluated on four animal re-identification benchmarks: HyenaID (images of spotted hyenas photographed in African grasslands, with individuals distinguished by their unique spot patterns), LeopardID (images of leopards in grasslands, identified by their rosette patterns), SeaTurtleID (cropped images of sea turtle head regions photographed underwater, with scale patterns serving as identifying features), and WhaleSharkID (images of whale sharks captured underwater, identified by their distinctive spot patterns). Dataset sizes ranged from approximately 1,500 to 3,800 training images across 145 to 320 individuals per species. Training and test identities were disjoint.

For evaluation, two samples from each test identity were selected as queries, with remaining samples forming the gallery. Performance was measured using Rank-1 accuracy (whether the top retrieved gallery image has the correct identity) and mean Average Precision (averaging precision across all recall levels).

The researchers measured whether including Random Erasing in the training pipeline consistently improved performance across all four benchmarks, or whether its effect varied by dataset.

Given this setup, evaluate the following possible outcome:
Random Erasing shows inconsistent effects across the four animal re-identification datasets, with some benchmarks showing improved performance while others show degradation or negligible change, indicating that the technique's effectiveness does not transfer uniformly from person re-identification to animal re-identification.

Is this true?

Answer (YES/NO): YES